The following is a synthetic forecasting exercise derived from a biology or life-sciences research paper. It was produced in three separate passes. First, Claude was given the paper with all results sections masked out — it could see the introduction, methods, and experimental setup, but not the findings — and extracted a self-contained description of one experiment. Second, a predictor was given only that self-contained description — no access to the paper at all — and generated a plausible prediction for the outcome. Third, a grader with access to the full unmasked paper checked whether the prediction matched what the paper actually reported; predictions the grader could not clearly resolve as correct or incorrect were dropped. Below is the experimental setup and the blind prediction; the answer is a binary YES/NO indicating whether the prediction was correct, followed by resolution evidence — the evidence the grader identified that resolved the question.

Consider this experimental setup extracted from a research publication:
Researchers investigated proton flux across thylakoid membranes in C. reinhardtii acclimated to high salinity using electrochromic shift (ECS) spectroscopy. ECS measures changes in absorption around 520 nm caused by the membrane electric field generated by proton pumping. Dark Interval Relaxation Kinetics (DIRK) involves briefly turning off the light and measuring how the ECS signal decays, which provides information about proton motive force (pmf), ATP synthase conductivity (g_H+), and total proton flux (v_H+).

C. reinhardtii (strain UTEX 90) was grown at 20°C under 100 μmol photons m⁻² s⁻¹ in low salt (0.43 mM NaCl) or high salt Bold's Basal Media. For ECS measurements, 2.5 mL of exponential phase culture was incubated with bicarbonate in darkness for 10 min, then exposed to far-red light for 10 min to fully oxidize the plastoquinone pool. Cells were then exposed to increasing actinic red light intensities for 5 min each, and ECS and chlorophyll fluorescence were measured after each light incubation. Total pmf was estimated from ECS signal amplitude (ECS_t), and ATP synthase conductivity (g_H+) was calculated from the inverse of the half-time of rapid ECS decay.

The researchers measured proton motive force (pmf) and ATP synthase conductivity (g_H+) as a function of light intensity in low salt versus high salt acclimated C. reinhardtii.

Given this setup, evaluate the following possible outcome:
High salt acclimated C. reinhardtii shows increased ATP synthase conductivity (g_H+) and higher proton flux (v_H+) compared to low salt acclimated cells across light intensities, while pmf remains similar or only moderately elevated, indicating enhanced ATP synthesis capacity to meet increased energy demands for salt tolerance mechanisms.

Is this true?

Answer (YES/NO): NO